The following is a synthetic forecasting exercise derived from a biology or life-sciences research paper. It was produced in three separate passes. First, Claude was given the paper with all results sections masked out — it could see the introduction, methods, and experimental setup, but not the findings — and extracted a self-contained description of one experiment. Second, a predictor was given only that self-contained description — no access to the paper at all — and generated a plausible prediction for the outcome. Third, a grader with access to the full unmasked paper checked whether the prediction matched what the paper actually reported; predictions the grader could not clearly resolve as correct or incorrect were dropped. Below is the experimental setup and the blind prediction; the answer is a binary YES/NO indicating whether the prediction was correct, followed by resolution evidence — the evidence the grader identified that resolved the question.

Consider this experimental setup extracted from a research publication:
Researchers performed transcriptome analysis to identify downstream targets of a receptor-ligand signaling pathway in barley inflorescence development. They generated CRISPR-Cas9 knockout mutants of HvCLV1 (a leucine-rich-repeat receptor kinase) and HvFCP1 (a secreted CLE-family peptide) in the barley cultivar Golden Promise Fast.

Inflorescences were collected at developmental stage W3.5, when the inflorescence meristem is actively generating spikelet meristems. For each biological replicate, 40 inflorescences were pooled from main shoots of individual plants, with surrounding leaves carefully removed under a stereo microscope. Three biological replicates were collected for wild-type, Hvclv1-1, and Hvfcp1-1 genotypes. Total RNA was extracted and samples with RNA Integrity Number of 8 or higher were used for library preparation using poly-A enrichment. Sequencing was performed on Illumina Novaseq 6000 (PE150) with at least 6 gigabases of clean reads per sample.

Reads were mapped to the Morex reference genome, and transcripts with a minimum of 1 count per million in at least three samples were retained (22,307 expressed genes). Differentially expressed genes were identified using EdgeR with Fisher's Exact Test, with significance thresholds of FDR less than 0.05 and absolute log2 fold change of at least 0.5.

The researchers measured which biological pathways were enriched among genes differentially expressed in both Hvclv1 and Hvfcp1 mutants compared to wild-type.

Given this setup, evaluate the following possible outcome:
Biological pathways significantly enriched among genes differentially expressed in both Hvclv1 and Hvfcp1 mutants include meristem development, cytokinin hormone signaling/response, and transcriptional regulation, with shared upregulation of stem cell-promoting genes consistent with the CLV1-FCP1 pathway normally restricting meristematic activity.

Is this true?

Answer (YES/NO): NO